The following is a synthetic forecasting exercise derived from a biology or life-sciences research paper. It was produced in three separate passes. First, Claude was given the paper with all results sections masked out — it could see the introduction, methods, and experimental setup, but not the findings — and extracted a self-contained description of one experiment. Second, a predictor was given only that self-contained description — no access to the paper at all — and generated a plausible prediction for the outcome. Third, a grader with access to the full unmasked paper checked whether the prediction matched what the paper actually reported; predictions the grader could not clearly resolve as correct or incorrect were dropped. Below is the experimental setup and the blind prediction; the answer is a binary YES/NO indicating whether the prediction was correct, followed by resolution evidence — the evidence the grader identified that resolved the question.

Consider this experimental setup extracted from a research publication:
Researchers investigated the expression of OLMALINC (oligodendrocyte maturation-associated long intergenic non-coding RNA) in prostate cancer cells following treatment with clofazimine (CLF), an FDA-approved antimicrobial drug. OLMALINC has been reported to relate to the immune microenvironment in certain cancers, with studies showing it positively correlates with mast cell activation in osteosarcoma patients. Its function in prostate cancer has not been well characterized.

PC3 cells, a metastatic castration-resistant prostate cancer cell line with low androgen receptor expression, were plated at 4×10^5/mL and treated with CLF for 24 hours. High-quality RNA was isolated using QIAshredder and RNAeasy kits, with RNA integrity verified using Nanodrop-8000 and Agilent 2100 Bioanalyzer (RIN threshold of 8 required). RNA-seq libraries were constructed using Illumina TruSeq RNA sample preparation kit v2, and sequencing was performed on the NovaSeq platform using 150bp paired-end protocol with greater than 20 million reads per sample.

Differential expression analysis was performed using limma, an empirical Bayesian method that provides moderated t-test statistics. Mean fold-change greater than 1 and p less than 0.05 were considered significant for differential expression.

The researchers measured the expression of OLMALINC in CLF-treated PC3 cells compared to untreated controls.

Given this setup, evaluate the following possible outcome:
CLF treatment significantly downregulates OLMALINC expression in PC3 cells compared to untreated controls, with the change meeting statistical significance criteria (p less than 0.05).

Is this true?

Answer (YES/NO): NO